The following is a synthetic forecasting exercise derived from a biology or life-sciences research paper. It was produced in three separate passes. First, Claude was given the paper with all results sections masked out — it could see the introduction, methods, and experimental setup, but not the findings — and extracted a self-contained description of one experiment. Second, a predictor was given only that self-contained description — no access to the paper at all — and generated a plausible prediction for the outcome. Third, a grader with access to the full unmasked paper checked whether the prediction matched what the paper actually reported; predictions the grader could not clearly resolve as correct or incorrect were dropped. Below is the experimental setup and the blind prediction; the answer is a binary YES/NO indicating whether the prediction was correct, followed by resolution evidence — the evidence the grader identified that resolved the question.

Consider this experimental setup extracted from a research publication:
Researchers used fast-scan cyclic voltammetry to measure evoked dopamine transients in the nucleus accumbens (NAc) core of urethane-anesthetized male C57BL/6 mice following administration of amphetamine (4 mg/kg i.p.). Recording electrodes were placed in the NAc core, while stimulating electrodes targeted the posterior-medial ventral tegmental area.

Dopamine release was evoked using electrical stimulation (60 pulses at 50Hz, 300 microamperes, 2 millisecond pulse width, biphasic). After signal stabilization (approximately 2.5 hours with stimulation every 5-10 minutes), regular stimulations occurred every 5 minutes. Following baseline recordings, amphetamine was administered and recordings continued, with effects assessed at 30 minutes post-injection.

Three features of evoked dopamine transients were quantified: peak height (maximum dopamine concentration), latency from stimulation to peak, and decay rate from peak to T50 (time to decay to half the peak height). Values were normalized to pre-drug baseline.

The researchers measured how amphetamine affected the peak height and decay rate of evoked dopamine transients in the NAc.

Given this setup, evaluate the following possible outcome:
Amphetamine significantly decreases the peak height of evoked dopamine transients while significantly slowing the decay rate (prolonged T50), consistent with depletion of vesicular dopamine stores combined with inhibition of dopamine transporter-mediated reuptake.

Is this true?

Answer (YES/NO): NO